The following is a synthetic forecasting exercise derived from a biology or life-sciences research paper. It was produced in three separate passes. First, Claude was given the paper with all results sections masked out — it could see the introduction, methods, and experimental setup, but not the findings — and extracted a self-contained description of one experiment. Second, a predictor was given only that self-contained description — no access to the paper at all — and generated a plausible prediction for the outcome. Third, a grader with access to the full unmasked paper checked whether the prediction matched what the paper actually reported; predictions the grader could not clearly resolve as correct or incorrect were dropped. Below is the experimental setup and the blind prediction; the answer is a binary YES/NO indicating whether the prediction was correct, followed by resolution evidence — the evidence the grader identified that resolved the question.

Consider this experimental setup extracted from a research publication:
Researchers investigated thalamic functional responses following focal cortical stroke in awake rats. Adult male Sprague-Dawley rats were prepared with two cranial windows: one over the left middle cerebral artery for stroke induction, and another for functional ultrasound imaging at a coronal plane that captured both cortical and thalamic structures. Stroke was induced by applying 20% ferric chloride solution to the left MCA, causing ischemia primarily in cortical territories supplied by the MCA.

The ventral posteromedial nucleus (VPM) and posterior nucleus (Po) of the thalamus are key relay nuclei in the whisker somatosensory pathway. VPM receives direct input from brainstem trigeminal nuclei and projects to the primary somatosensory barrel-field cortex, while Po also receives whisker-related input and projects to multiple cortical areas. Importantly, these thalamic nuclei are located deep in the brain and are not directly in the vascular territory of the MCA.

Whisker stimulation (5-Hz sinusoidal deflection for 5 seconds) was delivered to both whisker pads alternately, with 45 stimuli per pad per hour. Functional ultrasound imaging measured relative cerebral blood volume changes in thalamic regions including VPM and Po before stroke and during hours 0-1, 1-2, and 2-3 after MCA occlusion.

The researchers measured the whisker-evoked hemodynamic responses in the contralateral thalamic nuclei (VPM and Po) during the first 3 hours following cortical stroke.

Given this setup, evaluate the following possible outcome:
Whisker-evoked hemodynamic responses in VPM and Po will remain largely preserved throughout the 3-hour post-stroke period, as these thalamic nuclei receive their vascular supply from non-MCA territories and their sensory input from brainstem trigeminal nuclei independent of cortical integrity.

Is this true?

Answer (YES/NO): NO